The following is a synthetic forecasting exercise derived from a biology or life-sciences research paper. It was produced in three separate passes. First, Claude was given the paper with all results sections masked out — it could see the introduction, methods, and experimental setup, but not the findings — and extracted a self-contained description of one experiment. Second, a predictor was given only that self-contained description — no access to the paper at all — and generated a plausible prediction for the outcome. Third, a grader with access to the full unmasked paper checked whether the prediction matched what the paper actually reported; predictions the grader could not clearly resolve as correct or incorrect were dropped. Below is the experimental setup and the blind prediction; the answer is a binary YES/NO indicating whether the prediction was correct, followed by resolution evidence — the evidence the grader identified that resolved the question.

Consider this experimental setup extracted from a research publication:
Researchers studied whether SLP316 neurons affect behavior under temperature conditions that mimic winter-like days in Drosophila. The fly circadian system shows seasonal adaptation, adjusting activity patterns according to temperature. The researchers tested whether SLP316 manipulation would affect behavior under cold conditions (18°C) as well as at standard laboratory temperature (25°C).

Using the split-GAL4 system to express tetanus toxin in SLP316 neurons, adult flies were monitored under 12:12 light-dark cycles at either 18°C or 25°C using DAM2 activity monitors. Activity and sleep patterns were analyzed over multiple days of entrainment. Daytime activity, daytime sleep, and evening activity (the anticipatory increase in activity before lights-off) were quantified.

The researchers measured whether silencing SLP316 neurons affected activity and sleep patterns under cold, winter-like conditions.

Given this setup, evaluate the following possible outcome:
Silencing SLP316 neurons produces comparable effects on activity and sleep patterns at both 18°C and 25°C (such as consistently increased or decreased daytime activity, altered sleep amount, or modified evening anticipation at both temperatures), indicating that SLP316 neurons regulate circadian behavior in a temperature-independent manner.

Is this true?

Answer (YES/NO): YES